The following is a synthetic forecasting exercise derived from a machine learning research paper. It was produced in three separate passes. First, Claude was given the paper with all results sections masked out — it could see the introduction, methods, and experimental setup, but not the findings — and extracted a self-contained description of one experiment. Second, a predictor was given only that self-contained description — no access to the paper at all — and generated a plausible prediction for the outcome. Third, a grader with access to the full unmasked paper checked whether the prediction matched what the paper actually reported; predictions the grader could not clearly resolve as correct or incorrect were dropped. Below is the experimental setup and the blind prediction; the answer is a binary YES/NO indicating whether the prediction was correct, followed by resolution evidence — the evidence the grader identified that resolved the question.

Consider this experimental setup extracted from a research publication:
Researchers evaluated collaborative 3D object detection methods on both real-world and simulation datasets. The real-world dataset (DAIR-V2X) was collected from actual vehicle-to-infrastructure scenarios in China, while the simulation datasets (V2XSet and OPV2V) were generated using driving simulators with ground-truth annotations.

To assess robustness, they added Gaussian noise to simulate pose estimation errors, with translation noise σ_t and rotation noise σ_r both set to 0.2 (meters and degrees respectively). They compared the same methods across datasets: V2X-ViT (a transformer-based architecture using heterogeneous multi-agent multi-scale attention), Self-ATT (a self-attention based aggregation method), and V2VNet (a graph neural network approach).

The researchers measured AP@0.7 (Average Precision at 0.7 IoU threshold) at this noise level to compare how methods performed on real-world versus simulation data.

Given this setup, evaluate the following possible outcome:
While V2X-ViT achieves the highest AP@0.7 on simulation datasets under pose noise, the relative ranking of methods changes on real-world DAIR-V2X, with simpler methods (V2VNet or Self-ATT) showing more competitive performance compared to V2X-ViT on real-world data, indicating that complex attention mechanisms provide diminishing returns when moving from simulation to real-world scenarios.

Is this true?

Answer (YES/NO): NO